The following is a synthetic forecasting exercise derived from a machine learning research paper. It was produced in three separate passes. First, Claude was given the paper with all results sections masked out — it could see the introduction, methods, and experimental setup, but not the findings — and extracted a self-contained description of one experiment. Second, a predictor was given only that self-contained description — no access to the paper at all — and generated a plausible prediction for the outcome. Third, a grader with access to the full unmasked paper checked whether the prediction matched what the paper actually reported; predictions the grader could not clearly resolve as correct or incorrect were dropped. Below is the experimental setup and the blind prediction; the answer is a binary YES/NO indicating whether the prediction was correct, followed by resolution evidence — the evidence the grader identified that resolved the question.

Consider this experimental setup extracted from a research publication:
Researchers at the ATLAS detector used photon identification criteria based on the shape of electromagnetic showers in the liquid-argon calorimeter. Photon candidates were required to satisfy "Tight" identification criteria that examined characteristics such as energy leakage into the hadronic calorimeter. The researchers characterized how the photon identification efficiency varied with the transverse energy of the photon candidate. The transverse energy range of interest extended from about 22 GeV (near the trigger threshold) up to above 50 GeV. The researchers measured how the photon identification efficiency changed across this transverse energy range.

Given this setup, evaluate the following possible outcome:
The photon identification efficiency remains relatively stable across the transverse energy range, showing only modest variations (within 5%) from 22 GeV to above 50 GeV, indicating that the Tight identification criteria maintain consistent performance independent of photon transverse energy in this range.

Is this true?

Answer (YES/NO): NO